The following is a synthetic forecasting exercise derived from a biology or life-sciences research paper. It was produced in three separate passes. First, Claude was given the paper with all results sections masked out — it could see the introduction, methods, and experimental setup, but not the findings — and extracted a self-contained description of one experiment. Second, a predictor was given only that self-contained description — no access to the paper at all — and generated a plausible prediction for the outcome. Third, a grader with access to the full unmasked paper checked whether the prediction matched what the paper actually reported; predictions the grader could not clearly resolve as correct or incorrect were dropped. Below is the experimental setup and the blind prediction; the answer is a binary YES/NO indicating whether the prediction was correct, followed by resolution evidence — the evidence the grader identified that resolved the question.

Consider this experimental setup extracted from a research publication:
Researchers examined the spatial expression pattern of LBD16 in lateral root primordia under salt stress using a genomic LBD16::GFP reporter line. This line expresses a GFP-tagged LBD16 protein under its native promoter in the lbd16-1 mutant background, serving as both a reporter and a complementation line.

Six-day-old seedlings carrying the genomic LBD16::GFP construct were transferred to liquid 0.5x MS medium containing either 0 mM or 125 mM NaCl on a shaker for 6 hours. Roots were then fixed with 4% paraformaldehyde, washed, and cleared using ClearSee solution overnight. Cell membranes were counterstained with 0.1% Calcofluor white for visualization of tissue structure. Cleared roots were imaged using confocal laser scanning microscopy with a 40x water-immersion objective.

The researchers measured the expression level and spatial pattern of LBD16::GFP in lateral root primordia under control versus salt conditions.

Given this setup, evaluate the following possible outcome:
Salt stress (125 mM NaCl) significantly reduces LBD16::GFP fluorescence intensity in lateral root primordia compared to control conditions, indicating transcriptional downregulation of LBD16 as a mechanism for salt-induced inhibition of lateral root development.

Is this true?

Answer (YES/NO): NO